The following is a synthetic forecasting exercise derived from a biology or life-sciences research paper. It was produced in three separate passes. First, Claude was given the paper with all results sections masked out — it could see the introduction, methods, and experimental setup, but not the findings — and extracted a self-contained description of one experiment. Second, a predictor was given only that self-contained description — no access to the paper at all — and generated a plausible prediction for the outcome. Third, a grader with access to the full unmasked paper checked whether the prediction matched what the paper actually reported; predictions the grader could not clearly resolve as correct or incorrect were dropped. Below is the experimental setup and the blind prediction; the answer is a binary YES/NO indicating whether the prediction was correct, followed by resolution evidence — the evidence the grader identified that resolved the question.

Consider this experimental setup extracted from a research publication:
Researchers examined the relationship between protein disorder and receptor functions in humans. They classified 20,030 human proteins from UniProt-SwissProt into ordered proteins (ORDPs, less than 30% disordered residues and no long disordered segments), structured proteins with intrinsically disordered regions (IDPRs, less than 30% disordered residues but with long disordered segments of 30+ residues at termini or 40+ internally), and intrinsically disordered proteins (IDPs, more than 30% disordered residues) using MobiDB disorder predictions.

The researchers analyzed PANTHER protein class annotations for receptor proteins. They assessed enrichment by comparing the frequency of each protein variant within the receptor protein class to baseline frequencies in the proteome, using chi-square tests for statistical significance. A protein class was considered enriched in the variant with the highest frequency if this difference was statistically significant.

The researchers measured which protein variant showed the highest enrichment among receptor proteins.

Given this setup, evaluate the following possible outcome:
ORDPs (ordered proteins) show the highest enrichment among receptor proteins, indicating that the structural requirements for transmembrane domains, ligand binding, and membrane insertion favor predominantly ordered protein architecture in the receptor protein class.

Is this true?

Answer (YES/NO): YES